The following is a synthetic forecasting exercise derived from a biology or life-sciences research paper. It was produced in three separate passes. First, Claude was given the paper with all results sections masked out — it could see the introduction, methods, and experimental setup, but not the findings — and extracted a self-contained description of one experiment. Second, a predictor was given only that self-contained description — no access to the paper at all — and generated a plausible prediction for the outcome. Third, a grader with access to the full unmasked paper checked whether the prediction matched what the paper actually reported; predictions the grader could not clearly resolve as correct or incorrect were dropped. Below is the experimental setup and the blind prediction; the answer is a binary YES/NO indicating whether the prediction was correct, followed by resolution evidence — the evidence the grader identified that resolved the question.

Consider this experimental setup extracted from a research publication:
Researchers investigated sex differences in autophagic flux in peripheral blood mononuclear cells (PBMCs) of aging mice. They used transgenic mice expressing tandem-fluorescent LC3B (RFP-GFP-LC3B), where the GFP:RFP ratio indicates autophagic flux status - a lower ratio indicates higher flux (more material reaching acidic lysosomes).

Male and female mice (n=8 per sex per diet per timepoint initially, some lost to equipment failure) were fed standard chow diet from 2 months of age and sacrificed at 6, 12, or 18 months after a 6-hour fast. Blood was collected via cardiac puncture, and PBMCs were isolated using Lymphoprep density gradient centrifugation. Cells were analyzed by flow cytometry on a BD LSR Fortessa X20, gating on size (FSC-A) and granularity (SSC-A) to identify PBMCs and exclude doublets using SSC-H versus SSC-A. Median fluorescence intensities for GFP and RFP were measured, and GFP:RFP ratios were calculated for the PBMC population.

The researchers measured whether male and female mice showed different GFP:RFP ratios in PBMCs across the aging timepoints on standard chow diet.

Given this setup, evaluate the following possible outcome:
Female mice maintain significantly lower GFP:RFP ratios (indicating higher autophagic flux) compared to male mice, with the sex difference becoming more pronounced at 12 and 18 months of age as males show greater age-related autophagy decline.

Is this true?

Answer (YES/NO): NO